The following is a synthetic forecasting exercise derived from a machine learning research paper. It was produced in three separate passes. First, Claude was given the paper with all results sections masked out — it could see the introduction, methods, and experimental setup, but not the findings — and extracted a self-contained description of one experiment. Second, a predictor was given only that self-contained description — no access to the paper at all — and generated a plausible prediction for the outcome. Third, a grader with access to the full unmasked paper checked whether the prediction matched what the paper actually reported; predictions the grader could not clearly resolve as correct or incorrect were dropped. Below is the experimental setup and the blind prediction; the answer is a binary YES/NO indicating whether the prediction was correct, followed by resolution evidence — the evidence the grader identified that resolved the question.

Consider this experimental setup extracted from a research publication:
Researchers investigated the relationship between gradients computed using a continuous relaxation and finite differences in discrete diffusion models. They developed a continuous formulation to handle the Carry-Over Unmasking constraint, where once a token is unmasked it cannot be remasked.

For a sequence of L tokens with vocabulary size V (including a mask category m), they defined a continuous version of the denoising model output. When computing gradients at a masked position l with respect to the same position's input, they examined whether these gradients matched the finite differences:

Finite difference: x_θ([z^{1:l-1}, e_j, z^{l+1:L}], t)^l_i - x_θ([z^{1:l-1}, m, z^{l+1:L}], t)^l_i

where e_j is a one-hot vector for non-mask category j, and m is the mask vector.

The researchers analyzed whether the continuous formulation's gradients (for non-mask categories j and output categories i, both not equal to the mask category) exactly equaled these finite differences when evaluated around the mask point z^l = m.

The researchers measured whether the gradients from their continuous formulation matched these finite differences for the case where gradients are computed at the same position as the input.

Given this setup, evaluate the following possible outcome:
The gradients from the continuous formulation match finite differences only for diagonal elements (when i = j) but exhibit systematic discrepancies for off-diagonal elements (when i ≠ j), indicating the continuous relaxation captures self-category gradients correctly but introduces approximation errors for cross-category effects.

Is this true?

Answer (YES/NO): NO